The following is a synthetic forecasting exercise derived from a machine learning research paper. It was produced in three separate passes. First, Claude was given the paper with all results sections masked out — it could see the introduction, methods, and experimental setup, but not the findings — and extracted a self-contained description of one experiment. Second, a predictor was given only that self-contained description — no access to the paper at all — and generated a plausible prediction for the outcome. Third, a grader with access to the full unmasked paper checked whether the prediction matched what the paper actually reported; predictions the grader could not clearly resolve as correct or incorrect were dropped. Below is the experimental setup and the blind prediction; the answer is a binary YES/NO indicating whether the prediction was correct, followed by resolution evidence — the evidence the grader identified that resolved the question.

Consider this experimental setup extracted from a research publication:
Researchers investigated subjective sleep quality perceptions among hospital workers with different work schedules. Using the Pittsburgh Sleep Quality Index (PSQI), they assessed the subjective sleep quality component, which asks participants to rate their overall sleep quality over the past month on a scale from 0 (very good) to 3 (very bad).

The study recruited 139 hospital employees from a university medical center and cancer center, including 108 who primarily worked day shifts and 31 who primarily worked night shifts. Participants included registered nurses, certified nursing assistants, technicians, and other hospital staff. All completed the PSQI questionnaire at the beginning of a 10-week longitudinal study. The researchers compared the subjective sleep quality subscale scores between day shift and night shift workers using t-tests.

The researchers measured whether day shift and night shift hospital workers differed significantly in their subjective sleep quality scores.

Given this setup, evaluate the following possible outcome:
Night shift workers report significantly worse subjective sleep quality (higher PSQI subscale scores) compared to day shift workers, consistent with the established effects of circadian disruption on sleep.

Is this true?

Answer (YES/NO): YES